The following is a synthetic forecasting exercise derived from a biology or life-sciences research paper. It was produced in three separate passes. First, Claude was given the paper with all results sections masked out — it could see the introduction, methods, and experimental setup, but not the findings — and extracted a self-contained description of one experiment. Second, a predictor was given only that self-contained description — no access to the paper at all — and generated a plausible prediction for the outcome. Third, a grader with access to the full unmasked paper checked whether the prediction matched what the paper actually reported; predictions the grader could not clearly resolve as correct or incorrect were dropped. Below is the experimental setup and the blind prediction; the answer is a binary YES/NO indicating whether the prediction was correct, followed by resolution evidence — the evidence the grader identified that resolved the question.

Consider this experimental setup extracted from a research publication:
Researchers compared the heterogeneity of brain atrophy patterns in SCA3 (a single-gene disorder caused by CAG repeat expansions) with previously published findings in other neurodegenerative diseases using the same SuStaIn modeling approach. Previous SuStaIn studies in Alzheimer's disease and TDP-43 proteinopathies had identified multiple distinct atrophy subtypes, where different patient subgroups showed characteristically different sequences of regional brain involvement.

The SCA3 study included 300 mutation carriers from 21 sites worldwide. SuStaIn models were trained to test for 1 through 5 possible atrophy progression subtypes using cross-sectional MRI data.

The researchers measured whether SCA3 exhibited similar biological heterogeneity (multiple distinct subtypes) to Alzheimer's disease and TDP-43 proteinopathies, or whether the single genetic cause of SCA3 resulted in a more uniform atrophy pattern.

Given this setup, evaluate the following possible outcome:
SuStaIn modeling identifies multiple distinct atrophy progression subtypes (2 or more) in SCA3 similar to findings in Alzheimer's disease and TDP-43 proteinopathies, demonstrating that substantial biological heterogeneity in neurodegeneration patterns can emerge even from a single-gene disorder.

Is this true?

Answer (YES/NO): NO